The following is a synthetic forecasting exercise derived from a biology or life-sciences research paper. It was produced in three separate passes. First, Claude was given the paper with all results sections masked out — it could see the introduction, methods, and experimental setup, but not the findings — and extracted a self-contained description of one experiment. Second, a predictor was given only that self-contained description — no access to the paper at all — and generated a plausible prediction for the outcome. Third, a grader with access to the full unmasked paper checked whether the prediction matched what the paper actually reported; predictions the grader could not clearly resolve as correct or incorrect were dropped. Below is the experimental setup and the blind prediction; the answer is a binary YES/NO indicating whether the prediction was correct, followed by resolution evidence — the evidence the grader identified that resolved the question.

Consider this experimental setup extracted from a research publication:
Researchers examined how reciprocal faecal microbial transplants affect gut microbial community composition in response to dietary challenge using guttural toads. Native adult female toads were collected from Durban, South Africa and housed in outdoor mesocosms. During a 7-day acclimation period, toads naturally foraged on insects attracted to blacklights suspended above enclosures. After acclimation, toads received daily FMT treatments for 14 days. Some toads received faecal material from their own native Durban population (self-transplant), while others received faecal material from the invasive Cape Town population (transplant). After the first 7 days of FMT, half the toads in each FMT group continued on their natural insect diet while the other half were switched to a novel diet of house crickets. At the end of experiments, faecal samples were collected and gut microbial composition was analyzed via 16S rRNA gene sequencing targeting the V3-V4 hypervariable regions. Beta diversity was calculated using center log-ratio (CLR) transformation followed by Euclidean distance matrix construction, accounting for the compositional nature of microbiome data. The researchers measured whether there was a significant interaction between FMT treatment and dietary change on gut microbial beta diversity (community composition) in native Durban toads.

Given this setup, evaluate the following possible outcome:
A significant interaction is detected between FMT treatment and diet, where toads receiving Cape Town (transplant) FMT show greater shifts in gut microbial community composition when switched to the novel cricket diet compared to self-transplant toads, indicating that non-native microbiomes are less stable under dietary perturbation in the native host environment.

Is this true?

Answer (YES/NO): NO